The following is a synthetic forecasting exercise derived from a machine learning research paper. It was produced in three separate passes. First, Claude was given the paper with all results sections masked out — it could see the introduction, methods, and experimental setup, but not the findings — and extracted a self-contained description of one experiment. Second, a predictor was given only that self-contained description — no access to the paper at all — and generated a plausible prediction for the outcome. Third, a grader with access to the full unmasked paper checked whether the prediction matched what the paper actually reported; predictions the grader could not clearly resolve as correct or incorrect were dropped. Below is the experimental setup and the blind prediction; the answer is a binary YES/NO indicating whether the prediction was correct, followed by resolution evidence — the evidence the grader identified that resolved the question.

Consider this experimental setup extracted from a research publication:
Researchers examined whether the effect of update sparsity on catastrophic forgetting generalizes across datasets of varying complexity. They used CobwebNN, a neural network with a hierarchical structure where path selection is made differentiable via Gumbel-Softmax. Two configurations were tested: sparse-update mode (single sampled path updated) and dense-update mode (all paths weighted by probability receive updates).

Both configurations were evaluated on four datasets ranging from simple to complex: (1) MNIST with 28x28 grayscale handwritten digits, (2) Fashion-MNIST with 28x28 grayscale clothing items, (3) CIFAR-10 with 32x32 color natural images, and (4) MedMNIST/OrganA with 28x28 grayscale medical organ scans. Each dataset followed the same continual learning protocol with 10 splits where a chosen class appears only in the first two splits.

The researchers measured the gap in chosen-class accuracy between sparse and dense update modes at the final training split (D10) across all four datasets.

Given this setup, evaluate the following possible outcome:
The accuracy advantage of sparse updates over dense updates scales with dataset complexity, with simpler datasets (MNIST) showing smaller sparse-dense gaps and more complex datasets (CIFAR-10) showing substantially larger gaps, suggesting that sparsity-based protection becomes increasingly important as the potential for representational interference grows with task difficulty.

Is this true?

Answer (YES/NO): NO